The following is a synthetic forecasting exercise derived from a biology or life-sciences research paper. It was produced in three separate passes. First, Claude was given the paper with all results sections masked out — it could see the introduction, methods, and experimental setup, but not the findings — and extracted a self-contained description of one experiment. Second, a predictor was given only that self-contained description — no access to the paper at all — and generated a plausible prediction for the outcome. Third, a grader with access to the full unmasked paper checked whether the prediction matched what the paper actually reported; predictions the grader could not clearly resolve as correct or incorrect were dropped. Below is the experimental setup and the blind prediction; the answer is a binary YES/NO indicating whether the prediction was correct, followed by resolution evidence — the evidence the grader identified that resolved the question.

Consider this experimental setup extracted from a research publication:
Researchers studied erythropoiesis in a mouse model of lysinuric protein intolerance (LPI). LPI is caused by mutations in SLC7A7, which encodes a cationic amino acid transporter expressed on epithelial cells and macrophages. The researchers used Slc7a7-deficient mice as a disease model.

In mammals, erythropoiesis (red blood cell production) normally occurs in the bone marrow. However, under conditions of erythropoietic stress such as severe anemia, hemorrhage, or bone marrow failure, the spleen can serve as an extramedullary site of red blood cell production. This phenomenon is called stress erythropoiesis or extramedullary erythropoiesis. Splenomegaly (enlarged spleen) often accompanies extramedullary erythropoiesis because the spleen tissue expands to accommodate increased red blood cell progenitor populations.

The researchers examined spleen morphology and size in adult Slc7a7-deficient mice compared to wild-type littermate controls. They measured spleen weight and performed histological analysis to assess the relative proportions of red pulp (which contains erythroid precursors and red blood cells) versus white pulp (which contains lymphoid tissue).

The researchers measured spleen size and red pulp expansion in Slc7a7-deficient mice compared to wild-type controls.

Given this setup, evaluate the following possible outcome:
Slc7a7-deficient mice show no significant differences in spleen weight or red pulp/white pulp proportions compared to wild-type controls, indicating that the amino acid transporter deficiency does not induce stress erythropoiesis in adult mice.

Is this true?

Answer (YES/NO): NO